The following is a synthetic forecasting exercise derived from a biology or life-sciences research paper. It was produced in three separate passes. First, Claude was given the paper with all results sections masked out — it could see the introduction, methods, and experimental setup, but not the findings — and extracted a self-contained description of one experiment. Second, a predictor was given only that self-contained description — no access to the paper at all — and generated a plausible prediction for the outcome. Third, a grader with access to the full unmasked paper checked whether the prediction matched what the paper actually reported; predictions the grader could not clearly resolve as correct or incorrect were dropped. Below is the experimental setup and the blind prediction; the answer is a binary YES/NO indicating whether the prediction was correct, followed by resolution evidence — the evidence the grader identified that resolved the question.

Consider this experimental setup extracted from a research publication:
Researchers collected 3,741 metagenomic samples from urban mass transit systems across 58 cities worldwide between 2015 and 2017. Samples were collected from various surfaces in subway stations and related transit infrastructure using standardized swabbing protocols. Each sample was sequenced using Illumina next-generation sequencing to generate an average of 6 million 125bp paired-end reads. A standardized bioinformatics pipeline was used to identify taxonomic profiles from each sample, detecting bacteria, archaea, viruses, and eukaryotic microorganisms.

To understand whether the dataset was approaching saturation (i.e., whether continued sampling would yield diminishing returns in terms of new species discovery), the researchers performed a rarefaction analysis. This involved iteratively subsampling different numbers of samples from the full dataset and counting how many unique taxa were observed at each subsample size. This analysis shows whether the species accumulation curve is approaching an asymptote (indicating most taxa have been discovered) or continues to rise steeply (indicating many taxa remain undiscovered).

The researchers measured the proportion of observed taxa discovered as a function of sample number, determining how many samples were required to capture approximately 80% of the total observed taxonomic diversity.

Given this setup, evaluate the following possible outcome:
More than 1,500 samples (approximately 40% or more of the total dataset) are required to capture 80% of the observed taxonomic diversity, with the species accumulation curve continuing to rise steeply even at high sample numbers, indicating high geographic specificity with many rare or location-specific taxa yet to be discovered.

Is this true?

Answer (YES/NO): NO